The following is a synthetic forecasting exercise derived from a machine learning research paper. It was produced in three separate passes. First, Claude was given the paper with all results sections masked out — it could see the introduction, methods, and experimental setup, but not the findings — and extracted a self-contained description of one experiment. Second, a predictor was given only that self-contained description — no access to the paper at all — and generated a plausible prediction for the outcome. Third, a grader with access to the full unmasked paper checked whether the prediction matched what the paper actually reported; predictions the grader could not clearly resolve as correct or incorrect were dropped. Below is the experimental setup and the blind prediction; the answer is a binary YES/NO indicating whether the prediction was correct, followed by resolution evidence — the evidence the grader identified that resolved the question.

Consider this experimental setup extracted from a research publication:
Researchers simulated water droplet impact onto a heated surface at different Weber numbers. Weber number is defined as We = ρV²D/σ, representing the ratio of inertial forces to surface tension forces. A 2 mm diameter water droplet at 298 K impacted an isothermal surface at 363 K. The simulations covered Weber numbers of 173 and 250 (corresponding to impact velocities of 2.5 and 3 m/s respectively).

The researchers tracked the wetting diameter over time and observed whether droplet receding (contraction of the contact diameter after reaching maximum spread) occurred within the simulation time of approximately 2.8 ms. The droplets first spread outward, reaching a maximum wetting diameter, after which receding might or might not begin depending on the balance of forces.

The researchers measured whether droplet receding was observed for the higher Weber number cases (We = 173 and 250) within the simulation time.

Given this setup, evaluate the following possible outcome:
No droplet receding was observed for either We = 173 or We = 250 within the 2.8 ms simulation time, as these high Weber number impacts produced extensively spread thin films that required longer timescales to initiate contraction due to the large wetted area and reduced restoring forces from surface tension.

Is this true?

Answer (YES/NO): NO